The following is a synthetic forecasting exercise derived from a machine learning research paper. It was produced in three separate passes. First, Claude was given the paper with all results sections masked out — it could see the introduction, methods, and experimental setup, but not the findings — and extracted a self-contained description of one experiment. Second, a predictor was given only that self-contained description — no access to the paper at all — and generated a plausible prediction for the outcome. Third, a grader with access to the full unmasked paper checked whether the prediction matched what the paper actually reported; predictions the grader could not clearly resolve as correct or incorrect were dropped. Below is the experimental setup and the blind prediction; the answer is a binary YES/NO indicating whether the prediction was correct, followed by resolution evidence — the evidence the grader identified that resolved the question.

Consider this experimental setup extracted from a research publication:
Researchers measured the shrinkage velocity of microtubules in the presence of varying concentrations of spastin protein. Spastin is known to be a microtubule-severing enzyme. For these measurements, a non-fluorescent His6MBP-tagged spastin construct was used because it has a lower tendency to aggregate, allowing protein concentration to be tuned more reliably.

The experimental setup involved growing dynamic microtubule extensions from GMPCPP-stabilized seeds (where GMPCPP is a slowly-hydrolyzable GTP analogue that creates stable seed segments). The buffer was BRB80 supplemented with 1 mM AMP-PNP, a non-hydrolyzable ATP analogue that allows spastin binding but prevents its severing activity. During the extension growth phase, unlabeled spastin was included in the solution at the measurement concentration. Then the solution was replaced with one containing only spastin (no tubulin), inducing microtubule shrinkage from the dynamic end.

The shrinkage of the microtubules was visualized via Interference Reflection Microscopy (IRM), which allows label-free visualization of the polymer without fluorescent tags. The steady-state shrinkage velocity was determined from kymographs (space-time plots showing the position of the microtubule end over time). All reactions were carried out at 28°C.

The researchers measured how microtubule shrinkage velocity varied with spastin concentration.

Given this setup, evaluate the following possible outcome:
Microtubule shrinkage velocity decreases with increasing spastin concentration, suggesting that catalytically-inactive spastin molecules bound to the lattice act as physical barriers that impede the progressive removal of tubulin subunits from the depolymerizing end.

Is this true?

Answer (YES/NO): YES